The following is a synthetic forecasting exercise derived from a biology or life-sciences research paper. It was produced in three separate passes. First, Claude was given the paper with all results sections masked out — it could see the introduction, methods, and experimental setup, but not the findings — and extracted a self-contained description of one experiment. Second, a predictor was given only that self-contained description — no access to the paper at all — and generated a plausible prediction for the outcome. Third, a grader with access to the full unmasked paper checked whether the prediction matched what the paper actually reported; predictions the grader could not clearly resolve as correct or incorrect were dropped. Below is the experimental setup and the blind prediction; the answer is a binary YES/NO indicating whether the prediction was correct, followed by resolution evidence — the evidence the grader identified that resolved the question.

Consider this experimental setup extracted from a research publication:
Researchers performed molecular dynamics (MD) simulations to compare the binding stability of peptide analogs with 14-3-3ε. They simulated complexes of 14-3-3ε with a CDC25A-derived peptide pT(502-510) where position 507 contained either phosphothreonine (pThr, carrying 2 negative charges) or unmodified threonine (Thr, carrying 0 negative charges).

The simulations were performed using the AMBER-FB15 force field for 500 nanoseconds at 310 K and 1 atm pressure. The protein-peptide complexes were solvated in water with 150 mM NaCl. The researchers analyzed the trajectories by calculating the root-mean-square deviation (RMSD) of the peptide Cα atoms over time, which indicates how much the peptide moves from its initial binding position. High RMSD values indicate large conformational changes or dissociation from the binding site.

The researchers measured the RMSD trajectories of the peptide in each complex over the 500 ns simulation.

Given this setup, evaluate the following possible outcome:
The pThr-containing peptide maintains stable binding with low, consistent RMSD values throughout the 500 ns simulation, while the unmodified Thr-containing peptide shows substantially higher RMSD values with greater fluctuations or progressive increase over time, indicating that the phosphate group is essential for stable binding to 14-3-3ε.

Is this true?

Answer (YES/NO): NO